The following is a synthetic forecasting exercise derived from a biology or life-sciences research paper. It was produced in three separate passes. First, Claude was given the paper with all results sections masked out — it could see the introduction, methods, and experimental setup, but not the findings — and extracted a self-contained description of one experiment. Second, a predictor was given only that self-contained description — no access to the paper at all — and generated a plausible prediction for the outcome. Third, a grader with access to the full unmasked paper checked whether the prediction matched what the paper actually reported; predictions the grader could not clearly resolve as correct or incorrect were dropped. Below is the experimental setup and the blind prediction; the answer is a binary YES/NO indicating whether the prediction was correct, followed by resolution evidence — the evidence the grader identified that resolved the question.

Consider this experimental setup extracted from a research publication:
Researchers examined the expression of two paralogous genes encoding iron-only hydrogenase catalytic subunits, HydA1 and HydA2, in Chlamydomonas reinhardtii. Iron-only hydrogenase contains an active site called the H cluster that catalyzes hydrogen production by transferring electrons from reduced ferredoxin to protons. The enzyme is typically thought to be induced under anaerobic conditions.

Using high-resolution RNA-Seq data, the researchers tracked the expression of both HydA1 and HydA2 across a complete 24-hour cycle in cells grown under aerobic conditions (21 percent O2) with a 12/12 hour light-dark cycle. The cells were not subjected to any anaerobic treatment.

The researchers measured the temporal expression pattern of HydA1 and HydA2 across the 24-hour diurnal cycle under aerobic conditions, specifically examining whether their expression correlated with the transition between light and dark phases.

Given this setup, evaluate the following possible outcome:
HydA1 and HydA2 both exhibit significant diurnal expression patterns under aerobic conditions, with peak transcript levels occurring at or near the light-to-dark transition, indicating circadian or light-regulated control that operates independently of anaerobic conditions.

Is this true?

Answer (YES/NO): YES